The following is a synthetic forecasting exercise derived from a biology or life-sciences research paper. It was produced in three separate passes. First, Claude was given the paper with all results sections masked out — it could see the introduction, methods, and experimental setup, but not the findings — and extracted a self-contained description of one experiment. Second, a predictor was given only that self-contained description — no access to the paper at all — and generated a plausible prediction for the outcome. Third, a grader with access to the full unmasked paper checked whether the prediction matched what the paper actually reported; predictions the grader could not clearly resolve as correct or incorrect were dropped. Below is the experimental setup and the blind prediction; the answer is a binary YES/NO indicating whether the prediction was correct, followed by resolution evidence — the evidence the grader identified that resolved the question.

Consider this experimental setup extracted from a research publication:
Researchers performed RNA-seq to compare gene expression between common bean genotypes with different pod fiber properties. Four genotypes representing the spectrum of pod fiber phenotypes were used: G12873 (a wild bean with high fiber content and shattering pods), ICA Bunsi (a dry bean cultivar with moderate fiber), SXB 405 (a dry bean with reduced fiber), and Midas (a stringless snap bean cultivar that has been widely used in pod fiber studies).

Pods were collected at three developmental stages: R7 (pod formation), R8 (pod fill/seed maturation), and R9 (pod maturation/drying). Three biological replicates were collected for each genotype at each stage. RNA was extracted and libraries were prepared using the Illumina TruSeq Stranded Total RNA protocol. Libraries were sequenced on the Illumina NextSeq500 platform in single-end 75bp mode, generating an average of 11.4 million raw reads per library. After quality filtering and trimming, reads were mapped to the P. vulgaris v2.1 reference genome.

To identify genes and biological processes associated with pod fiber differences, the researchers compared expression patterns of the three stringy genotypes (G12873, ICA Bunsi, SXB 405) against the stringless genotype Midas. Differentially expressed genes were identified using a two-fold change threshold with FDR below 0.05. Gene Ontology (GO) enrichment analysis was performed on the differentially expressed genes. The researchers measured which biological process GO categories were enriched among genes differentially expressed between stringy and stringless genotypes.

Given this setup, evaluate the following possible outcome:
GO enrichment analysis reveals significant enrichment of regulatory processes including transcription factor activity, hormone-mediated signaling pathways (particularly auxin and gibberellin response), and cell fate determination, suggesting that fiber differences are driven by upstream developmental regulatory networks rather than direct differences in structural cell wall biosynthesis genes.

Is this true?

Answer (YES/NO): NO